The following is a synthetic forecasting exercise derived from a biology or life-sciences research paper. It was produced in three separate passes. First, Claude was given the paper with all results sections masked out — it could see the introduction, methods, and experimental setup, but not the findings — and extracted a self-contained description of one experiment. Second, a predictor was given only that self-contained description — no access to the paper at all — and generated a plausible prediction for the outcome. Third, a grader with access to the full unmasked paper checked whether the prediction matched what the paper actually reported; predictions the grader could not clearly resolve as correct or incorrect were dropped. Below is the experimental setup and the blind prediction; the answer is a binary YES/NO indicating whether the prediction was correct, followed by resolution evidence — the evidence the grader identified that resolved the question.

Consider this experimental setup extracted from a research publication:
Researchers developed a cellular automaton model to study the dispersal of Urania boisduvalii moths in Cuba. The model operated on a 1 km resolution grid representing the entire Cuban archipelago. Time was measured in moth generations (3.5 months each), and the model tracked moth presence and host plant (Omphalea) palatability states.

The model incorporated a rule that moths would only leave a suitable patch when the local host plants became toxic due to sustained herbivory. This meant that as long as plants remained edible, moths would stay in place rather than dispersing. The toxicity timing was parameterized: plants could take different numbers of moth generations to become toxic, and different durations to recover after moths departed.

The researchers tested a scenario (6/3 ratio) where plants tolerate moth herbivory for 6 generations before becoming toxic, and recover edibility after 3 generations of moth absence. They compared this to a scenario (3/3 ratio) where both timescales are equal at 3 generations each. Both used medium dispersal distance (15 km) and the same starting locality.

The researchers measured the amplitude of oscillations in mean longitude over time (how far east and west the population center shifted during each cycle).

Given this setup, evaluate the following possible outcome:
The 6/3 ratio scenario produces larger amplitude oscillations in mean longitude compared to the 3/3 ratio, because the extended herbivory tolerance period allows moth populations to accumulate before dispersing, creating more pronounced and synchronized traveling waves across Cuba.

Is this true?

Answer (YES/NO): NO